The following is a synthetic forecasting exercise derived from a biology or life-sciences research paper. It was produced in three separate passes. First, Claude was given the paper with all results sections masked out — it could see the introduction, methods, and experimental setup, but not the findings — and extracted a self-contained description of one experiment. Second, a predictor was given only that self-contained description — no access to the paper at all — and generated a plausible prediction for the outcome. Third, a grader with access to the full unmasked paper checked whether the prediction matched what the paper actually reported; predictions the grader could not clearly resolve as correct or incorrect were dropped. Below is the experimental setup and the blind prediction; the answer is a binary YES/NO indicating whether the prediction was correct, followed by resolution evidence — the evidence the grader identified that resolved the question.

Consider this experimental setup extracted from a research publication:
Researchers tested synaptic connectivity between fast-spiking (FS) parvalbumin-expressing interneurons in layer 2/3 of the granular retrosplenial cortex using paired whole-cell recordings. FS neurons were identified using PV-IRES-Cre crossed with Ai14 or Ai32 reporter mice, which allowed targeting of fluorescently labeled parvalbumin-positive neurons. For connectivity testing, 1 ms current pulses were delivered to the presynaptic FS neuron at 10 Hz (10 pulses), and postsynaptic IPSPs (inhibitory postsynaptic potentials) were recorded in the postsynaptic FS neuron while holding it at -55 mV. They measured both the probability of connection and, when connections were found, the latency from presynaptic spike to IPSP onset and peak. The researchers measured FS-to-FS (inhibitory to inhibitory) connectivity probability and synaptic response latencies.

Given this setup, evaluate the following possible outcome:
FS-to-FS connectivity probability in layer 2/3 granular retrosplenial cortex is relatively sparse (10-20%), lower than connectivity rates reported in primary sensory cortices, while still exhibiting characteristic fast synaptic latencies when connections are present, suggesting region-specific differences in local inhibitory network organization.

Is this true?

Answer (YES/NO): NO